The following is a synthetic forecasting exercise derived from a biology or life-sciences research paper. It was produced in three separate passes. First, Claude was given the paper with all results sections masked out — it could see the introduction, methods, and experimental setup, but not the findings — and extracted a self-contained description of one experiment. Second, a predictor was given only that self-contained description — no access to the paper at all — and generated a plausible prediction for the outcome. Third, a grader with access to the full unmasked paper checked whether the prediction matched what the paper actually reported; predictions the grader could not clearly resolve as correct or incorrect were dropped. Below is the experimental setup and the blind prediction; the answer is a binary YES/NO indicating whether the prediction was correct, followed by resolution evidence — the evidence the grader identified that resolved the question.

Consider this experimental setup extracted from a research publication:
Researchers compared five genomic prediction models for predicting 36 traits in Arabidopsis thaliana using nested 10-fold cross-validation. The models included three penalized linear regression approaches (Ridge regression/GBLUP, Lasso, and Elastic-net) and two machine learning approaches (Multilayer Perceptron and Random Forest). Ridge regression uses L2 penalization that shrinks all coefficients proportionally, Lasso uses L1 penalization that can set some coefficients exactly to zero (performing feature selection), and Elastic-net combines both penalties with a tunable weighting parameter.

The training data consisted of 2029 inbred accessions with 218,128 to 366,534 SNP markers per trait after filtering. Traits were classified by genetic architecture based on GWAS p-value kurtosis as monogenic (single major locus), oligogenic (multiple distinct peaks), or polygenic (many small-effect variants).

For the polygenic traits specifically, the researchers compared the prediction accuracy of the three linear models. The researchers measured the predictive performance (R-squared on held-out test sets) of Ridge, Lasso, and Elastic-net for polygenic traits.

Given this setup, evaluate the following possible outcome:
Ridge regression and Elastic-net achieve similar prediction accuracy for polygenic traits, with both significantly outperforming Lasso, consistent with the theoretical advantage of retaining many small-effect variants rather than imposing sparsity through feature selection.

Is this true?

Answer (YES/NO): NO